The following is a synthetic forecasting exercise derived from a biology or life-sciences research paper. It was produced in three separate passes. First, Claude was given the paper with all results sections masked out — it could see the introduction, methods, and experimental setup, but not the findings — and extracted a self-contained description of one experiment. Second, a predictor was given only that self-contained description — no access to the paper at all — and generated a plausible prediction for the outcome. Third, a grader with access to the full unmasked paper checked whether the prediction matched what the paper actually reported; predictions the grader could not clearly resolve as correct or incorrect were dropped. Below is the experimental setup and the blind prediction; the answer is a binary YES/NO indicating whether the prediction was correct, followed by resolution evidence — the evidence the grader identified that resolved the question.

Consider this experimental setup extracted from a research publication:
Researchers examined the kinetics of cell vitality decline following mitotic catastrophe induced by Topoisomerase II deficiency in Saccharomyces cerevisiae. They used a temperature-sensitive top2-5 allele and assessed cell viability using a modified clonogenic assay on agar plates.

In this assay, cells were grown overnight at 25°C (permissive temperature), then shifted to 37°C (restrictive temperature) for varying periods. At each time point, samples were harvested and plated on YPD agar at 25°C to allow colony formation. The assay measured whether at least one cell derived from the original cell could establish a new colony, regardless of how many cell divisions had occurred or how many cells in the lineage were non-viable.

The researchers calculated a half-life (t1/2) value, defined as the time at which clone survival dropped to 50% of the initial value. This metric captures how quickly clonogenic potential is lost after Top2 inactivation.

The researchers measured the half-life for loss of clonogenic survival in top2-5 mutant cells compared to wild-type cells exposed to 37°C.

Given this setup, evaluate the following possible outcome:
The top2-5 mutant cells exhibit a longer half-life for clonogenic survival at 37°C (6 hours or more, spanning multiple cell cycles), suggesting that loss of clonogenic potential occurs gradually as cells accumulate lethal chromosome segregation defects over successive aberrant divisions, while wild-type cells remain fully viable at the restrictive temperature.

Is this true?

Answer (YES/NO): NO